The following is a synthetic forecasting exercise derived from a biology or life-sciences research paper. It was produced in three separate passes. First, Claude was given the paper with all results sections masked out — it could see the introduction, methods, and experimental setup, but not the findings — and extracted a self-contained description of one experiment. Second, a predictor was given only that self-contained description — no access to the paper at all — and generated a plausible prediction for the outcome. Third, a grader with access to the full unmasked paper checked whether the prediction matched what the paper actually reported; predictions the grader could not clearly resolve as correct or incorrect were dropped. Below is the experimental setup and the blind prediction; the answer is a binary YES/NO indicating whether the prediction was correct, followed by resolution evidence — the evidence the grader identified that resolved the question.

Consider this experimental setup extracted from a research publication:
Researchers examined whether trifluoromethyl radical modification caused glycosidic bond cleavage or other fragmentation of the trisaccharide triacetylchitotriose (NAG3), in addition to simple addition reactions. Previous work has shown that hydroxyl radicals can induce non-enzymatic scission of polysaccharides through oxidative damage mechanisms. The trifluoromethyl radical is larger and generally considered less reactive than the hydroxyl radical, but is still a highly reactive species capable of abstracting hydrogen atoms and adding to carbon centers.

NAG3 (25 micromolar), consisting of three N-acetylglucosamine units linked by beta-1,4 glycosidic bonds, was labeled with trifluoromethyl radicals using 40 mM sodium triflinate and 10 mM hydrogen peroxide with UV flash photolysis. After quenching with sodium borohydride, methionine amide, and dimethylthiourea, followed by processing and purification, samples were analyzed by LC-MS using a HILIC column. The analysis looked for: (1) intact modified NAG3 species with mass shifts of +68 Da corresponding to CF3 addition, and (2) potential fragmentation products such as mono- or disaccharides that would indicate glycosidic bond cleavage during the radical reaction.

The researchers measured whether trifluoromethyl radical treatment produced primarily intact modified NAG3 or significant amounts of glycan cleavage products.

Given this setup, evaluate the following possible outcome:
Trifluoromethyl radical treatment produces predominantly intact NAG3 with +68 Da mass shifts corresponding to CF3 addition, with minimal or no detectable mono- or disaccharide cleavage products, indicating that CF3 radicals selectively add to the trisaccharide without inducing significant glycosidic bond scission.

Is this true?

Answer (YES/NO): YES